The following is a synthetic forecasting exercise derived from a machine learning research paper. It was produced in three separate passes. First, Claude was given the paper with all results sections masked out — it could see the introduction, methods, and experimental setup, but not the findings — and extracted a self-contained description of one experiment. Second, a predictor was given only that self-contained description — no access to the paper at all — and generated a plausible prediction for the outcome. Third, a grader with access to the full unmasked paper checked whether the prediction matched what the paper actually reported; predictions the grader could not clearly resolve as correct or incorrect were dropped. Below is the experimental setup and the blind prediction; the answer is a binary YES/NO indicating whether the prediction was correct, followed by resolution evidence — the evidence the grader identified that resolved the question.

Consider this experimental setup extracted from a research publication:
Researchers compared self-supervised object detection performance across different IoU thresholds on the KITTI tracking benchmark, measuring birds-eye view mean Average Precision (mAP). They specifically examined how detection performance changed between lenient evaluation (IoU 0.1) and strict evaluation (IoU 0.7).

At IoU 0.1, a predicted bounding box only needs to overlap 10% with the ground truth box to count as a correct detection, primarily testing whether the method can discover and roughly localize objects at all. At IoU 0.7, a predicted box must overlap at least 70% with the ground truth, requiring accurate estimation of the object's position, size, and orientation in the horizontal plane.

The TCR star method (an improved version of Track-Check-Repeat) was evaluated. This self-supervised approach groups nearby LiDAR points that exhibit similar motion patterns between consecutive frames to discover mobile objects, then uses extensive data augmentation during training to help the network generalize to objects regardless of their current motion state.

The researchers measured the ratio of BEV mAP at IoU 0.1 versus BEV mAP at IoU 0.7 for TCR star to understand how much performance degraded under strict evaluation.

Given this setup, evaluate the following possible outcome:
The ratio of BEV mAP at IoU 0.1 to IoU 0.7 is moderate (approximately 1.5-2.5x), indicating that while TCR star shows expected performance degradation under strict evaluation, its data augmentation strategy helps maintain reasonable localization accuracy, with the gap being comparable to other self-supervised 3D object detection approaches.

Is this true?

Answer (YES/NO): NO